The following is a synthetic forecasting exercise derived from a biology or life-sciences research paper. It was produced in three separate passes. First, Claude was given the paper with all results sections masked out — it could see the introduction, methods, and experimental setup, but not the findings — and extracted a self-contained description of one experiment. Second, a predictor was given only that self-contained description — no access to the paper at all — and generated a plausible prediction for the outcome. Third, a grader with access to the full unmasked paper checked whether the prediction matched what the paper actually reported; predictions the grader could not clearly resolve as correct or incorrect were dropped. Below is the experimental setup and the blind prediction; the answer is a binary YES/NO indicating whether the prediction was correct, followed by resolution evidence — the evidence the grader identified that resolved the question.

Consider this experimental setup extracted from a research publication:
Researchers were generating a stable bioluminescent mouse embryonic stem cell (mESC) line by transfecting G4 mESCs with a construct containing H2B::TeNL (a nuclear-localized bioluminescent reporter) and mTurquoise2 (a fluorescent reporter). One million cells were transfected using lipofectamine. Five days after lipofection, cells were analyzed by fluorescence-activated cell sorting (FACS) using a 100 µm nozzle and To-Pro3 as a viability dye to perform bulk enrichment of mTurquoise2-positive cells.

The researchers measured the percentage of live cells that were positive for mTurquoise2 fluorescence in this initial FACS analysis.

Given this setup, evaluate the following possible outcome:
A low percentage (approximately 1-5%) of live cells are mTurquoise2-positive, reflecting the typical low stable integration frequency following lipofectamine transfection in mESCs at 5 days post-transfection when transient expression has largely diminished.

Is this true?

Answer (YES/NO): YES